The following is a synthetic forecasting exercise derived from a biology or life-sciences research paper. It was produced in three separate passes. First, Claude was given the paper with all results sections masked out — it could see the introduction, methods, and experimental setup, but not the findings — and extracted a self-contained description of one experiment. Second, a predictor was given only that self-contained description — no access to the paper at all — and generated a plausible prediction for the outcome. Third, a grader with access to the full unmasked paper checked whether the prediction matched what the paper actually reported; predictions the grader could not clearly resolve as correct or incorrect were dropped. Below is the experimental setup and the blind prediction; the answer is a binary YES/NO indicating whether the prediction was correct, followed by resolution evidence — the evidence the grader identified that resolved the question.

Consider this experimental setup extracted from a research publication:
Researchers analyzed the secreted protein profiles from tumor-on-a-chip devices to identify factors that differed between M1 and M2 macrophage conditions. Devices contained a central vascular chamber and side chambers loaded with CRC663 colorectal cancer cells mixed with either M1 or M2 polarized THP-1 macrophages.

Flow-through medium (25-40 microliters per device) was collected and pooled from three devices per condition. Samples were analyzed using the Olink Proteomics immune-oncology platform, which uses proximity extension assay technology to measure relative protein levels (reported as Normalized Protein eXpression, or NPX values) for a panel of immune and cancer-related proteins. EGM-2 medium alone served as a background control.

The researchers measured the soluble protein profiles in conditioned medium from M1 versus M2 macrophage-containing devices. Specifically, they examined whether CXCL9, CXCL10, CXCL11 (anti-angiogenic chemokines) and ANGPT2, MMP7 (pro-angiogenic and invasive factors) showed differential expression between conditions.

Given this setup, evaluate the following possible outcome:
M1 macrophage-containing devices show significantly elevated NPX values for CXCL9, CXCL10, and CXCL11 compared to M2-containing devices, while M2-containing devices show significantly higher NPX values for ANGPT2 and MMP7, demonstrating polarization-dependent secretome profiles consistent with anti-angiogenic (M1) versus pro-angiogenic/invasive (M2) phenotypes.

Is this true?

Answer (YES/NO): YES